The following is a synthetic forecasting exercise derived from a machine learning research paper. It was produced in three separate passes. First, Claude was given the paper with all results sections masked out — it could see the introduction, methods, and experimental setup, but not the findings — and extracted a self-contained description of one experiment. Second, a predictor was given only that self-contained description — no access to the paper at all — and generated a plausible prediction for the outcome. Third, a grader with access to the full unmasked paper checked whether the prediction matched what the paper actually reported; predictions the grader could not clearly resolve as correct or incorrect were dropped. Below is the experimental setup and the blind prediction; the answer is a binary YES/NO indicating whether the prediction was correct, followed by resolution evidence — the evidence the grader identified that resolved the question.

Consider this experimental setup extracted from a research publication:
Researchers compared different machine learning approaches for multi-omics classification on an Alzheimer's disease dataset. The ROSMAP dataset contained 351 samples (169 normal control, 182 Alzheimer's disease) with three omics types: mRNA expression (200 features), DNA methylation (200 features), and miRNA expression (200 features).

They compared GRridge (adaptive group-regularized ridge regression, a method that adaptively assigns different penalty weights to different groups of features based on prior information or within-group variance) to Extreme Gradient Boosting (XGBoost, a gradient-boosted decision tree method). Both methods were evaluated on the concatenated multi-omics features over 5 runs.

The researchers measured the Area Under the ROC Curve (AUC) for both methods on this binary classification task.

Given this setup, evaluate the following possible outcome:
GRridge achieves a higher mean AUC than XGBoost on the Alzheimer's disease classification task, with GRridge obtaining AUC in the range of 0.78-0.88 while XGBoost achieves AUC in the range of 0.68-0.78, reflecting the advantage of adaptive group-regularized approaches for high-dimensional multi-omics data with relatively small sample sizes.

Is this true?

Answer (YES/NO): NO